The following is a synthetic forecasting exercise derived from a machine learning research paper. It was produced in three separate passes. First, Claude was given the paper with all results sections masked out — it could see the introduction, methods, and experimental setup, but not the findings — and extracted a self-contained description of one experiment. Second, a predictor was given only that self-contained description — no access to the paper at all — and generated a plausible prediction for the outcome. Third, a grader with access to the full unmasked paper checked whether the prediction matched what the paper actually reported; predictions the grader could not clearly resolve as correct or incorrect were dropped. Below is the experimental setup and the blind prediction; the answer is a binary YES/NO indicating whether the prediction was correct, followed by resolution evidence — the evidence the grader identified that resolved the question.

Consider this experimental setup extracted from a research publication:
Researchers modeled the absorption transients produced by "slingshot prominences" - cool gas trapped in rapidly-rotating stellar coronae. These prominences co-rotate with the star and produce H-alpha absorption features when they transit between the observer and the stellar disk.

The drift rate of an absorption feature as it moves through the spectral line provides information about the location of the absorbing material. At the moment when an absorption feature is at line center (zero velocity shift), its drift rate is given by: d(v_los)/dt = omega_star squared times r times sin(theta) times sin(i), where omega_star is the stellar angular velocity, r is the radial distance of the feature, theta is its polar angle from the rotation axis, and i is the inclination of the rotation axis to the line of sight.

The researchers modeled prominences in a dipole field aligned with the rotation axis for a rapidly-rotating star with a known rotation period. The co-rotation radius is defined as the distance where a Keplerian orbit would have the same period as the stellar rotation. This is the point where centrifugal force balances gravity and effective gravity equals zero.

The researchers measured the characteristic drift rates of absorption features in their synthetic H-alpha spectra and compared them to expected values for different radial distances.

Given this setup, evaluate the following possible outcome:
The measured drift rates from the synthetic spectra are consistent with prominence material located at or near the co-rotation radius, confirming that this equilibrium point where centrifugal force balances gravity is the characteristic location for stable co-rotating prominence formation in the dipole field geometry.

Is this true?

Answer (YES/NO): YES